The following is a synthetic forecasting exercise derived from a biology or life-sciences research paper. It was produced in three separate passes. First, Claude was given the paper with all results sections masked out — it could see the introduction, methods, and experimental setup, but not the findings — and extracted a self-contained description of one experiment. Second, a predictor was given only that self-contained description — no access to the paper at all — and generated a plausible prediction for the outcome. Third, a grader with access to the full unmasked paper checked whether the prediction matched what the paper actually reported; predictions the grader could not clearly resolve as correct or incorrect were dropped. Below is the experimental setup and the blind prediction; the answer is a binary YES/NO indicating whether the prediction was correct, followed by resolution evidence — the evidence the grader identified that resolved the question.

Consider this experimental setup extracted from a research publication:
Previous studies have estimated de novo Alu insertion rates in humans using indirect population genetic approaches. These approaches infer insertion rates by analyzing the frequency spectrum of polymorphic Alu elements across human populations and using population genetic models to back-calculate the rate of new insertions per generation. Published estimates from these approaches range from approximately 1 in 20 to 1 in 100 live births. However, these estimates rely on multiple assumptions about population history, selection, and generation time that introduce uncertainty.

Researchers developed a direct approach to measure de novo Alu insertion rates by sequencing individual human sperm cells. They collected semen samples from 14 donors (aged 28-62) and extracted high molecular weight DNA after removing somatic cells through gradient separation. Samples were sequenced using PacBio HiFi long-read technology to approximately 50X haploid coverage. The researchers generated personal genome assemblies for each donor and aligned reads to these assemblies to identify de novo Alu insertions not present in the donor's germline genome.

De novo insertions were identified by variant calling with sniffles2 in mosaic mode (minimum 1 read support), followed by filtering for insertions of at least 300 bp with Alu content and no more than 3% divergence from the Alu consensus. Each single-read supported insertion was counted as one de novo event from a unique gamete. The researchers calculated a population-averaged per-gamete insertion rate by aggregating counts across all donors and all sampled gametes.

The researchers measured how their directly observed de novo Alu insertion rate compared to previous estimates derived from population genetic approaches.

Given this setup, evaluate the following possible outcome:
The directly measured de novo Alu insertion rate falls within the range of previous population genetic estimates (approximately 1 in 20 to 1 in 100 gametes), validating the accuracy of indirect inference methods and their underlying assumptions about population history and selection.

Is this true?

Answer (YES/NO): YES